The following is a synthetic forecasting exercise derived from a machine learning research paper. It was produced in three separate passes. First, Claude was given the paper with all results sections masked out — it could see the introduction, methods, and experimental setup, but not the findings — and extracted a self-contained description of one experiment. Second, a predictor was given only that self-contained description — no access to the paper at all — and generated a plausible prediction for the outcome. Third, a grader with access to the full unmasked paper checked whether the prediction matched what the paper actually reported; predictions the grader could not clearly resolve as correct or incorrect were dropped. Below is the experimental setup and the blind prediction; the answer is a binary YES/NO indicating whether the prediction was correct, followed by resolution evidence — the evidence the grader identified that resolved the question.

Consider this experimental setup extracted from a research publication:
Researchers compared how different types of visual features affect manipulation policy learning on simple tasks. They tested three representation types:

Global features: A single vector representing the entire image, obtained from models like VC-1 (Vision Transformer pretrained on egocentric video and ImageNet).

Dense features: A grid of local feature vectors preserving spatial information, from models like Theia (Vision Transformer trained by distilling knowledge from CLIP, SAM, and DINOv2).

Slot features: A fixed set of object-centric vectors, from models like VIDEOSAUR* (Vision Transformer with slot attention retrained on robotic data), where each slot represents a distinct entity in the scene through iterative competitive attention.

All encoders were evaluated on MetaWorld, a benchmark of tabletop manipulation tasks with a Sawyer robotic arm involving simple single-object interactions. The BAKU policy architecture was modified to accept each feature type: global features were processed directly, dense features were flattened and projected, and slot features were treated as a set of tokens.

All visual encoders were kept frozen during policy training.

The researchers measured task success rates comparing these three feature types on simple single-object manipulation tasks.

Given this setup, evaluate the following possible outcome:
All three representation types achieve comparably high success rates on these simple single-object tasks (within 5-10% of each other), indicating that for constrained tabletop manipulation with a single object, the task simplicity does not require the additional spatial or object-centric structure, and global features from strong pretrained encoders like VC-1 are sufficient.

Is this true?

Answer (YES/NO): NO